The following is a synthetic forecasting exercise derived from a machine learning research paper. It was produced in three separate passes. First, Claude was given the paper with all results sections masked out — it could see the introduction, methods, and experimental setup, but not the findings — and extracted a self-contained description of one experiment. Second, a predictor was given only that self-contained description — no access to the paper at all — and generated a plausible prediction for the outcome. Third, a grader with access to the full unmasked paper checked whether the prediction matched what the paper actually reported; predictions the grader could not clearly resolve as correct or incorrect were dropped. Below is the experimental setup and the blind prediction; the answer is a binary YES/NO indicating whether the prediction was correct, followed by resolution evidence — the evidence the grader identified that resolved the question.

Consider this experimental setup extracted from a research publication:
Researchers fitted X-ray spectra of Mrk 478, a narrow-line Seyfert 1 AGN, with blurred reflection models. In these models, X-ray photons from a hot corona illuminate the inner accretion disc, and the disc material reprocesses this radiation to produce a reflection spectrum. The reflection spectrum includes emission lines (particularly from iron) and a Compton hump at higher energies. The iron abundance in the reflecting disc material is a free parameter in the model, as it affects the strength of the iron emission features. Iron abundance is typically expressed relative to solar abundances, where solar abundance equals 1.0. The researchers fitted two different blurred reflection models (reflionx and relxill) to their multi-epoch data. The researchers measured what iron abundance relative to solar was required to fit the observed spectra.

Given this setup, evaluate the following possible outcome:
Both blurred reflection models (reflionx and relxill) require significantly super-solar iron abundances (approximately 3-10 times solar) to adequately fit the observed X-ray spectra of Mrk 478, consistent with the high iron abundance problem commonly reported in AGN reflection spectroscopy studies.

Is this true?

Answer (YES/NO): NO